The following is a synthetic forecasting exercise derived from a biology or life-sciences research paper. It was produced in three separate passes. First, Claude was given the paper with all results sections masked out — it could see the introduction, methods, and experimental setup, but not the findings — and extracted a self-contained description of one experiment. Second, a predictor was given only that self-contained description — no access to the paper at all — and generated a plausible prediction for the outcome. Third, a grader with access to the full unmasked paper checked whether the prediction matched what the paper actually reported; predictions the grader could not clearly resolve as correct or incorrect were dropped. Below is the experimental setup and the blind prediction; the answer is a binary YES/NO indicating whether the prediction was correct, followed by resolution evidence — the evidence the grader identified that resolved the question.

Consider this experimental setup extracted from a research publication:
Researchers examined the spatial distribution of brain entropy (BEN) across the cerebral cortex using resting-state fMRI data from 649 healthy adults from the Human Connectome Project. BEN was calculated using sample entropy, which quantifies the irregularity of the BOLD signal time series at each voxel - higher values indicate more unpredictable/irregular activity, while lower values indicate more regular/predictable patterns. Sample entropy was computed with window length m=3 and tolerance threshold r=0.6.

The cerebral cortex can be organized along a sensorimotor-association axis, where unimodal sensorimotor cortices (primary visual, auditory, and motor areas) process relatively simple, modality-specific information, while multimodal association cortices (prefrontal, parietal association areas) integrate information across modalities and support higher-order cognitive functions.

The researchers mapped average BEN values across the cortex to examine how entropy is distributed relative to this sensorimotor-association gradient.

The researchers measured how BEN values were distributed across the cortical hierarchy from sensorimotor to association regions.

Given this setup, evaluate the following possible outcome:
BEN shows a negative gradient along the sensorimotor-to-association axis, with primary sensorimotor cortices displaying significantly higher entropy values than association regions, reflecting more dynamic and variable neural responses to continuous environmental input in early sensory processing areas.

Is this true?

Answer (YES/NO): YES